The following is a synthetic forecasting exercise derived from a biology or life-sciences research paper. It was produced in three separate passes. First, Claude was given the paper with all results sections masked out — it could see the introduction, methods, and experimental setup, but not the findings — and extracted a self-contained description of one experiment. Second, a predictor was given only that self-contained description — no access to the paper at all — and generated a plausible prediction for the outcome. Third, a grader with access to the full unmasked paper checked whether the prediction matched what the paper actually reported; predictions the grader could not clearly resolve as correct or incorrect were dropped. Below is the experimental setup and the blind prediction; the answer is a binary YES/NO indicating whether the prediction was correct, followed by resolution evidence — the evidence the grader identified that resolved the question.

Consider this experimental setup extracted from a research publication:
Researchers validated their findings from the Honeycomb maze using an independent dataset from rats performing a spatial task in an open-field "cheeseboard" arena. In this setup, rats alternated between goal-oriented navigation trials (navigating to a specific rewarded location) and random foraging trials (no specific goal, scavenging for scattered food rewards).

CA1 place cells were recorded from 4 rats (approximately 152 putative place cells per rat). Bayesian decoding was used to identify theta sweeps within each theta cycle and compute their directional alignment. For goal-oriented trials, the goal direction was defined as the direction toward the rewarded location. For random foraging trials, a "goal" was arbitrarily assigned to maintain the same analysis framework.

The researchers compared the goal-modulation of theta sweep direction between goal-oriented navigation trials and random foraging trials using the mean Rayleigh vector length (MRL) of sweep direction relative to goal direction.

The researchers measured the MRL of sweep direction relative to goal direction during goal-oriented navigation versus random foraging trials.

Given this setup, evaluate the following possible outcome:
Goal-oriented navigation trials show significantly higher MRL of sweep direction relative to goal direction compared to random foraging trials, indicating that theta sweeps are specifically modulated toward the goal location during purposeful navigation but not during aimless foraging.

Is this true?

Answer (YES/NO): YES